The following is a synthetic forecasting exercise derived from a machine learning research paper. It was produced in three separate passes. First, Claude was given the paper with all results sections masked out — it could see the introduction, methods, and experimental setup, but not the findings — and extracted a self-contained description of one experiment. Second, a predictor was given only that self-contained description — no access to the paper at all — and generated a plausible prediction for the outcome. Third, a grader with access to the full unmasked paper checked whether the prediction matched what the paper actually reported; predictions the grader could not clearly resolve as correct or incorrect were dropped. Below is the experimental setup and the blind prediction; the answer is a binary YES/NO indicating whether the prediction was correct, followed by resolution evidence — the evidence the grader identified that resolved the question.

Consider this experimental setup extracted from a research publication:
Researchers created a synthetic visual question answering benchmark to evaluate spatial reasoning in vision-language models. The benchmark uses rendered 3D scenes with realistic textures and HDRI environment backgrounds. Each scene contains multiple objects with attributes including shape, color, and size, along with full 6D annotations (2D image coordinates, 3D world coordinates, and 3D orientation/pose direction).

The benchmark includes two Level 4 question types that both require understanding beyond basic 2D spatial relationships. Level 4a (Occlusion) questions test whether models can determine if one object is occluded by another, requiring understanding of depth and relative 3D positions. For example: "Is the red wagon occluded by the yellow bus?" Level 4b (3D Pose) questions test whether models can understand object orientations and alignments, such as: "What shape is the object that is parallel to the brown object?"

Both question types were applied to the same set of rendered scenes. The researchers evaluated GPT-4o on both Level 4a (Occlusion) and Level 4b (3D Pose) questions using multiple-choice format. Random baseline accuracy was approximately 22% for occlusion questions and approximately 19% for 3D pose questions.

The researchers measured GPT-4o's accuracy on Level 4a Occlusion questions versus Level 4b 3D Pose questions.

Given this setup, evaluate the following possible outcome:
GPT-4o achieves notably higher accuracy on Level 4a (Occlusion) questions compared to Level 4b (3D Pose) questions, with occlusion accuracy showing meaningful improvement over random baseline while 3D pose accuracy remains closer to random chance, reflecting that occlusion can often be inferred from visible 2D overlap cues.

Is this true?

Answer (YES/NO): NO